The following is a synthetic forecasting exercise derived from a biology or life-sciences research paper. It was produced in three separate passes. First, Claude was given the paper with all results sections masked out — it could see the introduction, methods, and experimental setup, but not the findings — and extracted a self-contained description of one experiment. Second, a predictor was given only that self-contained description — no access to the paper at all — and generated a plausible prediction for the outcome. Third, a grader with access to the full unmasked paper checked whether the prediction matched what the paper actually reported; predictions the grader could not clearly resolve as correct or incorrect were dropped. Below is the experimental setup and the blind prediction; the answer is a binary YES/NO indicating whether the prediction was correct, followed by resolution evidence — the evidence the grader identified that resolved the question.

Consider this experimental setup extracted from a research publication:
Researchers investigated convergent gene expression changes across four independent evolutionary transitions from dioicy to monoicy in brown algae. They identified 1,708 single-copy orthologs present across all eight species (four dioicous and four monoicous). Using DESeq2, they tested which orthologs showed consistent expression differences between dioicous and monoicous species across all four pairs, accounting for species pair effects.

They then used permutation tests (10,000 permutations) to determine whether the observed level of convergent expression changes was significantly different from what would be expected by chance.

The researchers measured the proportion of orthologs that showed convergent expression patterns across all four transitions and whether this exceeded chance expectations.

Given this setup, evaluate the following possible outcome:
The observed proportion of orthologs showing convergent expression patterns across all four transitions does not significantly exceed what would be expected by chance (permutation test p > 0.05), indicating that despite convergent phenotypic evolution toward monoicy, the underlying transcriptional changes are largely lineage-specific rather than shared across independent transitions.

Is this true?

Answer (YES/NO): NO